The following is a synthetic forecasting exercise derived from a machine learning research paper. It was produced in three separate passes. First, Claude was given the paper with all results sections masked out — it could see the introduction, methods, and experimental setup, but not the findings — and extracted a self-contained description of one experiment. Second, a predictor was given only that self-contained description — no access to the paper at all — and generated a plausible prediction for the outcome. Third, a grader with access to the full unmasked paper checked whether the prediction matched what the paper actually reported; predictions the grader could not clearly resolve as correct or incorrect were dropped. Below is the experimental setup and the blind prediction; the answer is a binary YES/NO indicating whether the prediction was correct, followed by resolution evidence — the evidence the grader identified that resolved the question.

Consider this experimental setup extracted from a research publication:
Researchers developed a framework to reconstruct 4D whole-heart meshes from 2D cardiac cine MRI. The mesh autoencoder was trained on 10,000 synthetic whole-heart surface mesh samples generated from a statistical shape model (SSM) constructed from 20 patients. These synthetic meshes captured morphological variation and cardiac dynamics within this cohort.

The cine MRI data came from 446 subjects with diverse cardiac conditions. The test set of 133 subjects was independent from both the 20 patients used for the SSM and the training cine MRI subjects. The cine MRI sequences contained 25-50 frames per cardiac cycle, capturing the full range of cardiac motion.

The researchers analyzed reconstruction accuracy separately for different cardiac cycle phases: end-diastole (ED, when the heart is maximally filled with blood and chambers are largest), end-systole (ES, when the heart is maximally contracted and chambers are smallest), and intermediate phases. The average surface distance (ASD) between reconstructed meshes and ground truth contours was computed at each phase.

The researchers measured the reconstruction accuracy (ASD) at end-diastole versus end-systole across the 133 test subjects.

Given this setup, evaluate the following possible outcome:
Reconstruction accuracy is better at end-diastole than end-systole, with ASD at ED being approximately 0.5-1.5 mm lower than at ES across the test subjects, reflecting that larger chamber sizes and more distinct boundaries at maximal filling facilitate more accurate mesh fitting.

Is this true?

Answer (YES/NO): NO